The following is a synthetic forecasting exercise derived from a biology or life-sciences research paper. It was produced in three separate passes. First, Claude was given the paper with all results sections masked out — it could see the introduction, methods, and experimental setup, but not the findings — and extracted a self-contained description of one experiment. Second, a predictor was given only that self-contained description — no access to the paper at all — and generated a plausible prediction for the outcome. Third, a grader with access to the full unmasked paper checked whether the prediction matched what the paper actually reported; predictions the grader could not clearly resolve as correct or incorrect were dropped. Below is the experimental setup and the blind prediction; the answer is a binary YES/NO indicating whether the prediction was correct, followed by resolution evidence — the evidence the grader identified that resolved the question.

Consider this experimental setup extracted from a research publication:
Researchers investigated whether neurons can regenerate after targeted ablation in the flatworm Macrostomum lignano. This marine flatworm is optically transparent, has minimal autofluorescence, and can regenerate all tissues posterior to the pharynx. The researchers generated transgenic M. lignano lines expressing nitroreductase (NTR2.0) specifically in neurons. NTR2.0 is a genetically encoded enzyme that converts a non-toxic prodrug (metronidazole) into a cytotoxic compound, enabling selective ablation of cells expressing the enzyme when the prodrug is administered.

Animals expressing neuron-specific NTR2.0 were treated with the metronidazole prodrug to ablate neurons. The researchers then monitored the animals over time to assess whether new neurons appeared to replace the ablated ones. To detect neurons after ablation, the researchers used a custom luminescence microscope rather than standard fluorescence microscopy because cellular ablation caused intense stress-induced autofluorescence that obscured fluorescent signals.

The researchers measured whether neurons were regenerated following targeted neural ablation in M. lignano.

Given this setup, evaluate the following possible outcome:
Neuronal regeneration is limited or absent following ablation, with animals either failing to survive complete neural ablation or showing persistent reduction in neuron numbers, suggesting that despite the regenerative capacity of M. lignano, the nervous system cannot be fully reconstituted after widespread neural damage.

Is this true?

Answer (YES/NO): YES